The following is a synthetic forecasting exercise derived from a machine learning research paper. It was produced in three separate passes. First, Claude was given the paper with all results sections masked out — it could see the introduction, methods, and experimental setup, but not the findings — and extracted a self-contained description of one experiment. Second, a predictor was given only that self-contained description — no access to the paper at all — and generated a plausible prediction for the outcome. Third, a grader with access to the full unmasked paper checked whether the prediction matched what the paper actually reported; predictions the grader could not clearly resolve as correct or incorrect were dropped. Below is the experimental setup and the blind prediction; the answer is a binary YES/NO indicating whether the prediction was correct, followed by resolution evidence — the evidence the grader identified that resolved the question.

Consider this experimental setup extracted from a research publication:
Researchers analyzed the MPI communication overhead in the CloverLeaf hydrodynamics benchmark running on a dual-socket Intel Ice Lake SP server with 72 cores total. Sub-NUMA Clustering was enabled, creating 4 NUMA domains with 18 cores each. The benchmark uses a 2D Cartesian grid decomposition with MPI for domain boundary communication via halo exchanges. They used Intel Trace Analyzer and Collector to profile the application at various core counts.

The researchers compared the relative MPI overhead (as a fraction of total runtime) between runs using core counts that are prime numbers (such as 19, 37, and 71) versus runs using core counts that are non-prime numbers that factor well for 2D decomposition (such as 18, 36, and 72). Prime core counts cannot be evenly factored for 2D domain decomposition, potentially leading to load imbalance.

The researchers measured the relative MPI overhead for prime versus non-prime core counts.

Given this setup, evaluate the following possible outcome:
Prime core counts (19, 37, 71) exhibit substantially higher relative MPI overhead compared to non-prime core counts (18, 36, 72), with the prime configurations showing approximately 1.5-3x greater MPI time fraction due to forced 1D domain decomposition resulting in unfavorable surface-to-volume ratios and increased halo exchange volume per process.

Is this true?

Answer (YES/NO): NO